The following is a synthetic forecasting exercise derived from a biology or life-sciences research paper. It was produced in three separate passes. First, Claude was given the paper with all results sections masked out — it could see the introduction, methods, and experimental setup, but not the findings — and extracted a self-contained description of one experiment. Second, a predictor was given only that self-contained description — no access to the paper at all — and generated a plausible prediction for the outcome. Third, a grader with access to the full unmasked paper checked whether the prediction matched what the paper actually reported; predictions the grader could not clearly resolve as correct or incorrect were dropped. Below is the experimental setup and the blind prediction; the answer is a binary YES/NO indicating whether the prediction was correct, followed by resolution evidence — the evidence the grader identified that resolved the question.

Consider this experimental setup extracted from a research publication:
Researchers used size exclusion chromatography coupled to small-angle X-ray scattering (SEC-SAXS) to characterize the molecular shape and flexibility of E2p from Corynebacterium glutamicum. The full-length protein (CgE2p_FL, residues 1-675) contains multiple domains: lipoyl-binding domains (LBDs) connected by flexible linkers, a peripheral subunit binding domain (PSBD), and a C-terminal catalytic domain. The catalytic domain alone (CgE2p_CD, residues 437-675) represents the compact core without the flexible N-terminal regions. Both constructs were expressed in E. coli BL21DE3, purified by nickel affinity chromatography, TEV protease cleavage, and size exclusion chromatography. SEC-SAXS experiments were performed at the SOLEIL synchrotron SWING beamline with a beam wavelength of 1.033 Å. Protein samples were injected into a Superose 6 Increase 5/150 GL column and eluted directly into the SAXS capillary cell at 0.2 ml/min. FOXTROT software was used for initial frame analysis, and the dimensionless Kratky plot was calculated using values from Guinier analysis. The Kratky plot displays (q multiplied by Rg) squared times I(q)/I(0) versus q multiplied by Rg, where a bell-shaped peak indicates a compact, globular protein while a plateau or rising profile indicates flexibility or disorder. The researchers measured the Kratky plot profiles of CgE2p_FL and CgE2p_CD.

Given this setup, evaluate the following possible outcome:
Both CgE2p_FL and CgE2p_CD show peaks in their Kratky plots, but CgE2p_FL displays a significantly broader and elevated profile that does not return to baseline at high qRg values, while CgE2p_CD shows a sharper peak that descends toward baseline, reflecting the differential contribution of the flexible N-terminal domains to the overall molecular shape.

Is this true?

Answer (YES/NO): YES